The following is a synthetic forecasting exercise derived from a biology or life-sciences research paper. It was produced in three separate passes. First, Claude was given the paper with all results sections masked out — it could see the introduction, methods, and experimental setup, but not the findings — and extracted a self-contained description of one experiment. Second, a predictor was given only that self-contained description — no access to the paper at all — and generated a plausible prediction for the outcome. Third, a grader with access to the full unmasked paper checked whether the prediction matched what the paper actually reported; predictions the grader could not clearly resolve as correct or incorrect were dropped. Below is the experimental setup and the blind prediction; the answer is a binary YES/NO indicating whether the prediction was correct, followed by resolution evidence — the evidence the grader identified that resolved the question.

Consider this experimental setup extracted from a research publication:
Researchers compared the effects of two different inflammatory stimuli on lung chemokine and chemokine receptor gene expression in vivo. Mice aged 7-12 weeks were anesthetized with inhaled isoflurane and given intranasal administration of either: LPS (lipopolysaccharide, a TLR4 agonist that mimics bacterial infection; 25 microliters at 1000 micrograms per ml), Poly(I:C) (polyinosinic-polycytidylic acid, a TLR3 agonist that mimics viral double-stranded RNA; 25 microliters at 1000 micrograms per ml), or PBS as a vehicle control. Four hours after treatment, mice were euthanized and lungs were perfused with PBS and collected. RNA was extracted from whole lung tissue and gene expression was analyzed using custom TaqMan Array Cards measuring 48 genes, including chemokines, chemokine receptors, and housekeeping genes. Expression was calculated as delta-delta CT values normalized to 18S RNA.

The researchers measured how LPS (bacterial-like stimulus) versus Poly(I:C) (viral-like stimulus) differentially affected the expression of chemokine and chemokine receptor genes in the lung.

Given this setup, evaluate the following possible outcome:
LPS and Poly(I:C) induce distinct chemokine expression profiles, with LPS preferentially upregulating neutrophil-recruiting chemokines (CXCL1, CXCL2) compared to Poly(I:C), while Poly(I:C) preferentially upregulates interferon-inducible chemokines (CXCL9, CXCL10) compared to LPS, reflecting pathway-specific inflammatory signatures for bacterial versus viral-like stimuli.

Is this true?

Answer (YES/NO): NO